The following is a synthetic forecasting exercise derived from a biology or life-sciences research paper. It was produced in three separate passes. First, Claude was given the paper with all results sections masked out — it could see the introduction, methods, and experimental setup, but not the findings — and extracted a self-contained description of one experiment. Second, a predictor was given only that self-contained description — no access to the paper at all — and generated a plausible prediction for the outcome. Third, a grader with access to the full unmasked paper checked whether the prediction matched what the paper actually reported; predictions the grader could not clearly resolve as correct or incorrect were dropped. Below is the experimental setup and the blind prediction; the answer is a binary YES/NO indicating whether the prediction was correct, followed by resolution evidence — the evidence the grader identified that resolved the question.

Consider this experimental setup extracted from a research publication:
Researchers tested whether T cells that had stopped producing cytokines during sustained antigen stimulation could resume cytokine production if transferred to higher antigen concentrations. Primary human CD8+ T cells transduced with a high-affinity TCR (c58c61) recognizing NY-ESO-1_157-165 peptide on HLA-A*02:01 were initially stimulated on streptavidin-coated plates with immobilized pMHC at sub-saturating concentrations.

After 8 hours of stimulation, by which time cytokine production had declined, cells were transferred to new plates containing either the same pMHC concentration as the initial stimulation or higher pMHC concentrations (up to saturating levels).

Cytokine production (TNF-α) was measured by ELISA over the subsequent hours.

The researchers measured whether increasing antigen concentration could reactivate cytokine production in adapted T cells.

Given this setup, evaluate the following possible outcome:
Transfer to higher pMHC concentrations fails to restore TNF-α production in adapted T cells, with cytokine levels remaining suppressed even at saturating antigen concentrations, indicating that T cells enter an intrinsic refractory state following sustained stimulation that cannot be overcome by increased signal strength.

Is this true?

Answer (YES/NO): NO